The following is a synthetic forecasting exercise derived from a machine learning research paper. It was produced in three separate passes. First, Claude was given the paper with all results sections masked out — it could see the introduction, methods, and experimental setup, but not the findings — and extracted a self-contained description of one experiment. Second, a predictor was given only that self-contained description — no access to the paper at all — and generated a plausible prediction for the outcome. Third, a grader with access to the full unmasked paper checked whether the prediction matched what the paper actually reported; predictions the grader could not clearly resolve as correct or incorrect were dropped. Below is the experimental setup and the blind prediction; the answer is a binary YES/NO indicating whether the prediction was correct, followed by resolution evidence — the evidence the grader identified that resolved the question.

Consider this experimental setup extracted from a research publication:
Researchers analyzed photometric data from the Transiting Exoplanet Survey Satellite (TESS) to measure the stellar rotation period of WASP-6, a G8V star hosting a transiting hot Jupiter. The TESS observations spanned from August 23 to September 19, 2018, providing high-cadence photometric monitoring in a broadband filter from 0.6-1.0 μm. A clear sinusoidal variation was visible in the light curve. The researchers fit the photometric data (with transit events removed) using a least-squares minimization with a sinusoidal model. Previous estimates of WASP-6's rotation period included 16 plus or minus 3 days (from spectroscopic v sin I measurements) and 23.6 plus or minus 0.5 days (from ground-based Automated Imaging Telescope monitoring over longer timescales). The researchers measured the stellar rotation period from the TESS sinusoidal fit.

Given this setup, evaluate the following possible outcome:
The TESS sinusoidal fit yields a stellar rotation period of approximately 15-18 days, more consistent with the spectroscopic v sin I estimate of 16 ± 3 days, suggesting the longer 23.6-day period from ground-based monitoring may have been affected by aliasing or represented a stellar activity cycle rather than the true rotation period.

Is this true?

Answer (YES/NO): NO